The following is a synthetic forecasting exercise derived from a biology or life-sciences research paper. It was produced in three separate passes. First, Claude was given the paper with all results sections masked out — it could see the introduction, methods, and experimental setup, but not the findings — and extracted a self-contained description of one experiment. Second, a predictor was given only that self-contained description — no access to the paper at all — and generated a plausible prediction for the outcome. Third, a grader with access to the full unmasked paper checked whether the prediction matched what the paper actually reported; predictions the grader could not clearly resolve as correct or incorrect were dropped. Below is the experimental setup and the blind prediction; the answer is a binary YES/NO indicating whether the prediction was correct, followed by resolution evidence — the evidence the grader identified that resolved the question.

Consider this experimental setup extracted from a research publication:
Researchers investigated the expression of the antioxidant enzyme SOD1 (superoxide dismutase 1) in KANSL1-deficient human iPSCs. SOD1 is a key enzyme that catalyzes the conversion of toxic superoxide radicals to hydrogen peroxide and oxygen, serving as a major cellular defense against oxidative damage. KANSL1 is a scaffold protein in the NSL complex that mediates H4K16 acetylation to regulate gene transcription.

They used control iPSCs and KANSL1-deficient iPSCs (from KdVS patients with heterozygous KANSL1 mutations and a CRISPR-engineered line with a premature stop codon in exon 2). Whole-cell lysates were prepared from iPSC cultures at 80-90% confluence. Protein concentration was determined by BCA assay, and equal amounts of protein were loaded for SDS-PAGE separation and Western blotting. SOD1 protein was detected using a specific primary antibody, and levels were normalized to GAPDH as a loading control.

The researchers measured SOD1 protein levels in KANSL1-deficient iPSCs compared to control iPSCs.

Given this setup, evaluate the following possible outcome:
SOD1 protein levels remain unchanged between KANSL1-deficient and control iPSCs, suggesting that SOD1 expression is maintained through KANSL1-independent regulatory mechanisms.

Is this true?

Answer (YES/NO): NO